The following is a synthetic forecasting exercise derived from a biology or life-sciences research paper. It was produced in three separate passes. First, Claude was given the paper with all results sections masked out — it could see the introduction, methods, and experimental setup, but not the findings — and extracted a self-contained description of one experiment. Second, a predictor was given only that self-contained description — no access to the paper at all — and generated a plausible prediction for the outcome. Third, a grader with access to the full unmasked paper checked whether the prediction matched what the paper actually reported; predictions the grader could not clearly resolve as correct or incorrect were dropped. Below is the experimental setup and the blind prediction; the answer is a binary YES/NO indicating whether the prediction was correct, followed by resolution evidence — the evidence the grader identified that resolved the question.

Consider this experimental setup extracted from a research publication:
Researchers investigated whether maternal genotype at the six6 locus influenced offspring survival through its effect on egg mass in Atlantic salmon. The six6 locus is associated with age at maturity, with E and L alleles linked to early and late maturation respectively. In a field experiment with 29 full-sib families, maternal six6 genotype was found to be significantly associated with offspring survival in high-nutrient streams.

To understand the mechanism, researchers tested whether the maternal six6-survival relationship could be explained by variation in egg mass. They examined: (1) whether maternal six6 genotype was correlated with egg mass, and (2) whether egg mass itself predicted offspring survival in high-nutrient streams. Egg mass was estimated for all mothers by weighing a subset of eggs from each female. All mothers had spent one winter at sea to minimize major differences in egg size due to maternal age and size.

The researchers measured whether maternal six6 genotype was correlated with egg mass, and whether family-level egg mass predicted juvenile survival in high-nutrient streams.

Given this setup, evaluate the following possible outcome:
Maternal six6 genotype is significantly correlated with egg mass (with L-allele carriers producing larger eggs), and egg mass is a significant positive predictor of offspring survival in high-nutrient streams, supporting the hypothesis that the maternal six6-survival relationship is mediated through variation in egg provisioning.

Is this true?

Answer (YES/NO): NO